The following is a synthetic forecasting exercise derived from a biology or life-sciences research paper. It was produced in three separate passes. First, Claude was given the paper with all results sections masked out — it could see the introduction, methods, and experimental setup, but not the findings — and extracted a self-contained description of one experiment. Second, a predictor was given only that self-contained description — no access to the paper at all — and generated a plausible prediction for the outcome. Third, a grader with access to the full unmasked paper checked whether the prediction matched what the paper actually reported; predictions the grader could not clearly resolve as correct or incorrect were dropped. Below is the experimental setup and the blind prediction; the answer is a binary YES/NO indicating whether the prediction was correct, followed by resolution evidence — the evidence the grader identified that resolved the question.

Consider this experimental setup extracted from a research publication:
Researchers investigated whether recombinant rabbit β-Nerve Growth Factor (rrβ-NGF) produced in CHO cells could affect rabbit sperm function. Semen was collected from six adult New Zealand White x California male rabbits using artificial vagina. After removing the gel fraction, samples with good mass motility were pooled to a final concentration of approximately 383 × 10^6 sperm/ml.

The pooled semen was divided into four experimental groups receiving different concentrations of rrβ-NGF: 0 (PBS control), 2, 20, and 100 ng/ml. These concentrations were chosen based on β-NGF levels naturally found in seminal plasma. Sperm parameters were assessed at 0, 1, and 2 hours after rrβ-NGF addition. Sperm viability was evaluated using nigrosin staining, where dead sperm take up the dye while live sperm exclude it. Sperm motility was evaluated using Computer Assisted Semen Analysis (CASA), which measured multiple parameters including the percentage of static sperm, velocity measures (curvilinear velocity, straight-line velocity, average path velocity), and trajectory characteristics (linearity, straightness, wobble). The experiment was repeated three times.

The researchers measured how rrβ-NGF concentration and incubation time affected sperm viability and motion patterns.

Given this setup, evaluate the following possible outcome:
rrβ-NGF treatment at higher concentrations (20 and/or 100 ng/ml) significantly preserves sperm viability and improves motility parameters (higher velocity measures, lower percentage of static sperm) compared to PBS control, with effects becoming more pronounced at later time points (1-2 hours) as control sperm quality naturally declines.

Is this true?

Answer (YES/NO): NO